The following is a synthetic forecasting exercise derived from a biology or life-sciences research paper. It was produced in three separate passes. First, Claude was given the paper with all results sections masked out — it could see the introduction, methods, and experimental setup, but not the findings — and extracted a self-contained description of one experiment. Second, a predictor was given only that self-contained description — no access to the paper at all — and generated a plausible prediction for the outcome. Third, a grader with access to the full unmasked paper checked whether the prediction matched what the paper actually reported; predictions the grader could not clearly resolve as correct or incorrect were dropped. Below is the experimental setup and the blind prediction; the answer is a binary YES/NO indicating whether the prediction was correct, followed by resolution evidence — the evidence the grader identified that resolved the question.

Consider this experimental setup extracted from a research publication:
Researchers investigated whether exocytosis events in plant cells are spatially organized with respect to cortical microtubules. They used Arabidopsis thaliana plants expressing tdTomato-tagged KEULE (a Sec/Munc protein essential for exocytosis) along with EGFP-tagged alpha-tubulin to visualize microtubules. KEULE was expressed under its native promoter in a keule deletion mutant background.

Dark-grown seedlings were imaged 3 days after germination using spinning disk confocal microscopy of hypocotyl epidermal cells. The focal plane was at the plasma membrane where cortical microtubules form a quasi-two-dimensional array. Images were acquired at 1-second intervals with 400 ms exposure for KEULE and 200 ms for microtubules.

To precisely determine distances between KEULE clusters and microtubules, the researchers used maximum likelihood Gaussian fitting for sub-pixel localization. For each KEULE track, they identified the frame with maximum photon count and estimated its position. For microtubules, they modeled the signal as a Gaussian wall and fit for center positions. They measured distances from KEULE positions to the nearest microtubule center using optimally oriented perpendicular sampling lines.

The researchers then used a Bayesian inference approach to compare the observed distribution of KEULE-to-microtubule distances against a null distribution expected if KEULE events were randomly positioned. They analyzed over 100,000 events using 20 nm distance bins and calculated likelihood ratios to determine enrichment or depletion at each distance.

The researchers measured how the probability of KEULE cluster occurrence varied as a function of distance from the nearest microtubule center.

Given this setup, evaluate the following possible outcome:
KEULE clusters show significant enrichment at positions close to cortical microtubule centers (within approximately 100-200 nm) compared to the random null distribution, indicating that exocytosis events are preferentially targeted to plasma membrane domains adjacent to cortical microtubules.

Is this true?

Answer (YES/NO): YES